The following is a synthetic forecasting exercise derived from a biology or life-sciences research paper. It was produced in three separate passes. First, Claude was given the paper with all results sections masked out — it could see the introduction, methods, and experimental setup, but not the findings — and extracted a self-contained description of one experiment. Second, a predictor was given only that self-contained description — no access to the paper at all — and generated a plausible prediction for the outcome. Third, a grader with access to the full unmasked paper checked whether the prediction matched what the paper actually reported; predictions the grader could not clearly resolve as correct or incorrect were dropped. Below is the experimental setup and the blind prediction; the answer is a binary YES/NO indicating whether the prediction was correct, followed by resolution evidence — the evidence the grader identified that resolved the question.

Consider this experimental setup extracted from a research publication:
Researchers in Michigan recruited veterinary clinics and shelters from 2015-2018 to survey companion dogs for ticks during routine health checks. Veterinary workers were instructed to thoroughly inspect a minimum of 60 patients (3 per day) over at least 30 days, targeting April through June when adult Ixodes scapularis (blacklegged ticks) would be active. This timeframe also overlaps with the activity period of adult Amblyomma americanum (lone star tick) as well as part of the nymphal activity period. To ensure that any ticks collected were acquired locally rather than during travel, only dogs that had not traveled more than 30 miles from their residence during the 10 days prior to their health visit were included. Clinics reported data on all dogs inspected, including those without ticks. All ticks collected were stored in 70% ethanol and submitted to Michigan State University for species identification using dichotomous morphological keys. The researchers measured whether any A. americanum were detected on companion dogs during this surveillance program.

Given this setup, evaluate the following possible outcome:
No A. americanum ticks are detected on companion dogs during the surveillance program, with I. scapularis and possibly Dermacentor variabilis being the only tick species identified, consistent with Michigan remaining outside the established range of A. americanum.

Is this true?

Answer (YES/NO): NO